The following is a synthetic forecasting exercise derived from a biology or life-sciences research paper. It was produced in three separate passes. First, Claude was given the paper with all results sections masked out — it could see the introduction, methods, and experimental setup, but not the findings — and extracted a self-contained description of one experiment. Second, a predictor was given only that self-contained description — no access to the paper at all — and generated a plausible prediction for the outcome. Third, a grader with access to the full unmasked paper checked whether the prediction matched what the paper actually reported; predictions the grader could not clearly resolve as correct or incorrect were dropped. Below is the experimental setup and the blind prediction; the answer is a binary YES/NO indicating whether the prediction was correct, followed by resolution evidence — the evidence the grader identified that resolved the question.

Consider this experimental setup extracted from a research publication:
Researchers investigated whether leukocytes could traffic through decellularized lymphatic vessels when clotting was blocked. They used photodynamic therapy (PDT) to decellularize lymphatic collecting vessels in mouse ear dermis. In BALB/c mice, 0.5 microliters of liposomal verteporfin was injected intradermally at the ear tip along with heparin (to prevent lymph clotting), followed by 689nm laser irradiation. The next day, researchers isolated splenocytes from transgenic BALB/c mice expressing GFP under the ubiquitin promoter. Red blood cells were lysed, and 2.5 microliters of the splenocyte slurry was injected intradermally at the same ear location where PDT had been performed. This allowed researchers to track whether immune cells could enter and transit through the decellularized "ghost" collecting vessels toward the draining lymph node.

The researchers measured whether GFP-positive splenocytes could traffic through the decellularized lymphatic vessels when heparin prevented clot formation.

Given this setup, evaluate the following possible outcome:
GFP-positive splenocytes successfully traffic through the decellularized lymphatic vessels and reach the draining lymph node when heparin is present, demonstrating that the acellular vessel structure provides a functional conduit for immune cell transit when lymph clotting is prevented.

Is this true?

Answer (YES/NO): YES